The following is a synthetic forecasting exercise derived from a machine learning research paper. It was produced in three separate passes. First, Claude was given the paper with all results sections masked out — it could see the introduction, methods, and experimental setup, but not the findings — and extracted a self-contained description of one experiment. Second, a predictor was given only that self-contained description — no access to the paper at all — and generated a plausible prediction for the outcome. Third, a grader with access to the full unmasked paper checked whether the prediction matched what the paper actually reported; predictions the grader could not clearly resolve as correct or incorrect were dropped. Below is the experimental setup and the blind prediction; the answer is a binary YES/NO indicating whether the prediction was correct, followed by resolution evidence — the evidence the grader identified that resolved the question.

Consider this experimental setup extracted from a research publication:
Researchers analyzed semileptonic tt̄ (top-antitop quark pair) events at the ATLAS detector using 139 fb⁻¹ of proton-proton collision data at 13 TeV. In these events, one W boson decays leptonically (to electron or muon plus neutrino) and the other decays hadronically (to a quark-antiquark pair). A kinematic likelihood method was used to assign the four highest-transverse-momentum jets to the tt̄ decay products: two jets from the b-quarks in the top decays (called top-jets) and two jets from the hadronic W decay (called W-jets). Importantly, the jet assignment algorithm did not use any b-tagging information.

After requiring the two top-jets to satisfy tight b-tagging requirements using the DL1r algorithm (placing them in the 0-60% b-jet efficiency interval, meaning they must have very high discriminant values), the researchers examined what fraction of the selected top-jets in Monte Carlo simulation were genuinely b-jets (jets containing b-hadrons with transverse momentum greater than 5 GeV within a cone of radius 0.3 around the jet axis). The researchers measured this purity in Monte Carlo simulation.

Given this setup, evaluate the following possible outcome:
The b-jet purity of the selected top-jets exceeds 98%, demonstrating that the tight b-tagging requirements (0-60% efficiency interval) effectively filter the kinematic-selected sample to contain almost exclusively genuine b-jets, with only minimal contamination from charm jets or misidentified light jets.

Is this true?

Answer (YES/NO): YES